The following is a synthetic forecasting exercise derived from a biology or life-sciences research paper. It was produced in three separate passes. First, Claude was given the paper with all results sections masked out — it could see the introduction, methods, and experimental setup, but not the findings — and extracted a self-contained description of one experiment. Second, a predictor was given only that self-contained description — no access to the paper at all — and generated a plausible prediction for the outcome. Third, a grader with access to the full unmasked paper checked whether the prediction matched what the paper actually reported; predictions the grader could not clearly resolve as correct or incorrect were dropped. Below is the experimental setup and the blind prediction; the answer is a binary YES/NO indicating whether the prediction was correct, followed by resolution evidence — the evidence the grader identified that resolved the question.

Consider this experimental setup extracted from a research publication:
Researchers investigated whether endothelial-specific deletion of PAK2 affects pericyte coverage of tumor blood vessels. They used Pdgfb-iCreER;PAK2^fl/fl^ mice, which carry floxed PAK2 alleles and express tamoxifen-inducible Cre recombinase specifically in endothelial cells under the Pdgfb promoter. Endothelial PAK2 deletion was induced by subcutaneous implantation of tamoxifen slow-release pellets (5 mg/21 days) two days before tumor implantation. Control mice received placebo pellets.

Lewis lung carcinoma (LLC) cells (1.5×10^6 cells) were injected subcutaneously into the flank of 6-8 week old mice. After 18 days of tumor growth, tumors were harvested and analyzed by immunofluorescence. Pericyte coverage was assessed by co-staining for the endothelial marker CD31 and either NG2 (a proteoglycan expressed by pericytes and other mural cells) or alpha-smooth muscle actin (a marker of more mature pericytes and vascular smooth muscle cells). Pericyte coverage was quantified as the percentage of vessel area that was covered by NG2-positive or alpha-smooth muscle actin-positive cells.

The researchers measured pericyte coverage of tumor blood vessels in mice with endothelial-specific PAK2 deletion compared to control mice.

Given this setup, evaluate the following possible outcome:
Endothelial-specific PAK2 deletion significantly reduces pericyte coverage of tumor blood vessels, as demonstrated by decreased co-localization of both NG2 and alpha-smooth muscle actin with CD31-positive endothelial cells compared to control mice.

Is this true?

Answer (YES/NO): NO